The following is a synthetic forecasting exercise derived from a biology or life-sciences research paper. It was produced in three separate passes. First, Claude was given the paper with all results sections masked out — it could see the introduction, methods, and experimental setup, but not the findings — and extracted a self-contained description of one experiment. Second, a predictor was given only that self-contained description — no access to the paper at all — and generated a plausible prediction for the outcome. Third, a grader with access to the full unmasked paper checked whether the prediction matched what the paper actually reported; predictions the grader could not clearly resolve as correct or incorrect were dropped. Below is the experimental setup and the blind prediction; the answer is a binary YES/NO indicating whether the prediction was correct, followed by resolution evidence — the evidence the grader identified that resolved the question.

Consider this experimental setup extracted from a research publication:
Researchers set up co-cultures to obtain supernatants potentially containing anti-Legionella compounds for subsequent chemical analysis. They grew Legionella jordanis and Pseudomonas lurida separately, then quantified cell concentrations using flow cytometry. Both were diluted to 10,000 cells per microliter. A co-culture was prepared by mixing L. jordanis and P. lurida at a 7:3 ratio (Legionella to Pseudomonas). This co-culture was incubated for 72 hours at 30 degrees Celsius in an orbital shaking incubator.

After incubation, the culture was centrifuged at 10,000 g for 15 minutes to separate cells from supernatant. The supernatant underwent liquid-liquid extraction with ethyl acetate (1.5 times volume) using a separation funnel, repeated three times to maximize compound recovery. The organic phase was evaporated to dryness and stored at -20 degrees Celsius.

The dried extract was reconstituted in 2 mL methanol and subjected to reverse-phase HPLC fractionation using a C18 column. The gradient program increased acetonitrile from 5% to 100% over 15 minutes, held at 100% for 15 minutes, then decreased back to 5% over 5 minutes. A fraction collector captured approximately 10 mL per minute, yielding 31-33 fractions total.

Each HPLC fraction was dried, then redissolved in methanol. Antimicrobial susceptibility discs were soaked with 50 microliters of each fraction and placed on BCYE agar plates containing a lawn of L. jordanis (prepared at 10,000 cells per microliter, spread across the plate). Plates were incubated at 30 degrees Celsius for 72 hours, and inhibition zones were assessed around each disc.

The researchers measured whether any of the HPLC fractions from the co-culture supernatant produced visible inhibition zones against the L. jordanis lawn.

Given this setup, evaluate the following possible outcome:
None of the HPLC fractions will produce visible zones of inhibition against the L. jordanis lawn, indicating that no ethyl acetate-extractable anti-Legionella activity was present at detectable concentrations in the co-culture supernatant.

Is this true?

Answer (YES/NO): NO